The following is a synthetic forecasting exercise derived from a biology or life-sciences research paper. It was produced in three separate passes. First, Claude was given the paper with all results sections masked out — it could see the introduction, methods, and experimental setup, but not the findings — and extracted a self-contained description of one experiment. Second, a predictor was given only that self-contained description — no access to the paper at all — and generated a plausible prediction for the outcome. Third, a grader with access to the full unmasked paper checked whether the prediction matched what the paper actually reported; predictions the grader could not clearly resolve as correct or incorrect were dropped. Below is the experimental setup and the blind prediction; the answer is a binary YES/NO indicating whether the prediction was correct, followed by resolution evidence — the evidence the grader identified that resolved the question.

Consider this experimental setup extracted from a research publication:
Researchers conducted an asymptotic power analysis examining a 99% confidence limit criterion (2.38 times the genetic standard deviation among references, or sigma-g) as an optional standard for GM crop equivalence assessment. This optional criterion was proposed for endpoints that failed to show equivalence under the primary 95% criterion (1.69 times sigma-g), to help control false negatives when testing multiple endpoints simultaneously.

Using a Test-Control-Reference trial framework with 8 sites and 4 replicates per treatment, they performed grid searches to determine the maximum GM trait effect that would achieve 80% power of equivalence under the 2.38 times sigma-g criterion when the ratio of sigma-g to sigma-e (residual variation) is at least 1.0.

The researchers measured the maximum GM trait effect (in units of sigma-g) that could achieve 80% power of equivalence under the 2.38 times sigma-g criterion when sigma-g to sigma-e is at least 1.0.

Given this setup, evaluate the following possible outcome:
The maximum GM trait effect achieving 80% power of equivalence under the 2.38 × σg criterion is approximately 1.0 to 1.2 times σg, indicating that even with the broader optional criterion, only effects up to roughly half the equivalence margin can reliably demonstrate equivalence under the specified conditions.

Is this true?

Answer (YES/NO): NO